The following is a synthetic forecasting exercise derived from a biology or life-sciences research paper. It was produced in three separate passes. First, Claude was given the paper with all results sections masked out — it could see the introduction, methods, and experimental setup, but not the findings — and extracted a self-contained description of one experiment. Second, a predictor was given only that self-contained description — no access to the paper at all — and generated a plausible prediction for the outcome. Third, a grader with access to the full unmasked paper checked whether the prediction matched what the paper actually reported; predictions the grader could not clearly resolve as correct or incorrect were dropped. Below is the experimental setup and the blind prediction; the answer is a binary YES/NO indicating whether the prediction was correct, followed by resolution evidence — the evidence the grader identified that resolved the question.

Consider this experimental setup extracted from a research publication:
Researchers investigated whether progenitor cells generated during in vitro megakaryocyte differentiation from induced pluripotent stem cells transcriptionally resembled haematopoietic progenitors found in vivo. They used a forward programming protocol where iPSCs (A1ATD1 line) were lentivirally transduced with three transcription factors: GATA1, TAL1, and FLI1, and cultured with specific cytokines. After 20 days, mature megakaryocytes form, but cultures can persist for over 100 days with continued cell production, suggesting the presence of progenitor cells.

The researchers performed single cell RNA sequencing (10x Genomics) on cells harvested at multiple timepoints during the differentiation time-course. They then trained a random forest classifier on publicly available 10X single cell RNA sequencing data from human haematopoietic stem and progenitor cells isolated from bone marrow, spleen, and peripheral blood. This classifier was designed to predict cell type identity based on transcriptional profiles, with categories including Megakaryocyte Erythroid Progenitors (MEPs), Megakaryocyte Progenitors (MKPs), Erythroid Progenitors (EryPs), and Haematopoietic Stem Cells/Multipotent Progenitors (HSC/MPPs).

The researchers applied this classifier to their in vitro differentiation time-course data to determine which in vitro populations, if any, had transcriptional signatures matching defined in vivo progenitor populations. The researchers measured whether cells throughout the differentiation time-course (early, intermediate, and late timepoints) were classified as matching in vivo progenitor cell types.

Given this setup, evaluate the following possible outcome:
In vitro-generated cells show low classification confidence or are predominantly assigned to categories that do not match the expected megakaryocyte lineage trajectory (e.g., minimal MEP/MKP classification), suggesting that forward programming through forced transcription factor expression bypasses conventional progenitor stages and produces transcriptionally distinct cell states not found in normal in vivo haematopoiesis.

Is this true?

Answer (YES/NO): NO